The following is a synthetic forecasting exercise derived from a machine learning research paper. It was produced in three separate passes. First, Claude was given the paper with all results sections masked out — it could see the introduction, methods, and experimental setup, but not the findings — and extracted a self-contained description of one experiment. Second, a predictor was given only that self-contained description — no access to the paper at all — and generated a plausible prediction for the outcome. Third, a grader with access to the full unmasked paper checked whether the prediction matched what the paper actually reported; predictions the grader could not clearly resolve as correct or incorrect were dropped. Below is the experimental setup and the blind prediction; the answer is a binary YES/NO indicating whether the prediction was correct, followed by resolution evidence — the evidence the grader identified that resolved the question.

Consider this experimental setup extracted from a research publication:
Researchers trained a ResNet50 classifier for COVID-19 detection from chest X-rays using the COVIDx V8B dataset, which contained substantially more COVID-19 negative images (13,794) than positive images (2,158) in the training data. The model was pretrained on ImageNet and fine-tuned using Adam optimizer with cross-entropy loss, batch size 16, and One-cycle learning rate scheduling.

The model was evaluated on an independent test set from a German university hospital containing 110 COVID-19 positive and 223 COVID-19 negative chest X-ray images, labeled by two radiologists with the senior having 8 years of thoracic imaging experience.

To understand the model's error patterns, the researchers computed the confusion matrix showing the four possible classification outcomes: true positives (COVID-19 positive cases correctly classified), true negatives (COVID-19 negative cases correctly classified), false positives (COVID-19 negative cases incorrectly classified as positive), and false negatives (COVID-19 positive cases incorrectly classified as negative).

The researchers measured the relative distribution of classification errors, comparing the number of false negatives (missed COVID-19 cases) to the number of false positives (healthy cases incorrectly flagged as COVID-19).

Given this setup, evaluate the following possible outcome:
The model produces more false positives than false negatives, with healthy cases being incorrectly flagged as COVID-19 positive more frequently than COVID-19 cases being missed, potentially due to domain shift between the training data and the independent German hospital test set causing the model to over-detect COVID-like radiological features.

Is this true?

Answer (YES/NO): NO